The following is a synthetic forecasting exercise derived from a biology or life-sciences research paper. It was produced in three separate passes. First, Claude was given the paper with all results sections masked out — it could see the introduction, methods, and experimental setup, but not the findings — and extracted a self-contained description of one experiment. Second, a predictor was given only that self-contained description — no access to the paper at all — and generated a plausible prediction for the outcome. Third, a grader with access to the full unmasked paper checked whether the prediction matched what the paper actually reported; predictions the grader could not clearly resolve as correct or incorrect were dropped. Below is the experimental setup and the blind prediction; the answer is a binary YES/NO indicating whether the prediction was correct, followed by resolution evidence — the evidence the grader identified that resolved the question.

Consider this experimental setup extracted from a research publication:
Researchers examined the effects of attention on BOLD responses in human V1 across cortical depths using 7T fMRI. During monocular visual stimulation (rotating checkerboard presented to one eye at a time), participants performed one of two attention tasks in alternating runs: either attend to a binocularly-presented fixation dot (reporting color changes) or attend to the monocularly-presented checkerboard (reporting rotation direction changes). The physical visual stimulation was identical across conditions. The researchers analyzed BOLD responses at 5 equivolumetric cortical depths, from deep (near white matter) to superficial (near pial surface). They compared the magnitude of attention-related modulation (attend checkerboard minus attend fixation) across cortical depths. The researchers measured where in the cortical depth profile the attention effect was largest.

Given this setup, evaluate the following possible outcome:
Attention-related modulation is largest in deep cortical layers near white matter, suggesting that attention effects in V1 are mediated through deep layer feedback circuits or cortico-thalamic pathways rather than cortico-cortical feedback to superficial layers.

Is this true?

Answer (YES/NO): NO